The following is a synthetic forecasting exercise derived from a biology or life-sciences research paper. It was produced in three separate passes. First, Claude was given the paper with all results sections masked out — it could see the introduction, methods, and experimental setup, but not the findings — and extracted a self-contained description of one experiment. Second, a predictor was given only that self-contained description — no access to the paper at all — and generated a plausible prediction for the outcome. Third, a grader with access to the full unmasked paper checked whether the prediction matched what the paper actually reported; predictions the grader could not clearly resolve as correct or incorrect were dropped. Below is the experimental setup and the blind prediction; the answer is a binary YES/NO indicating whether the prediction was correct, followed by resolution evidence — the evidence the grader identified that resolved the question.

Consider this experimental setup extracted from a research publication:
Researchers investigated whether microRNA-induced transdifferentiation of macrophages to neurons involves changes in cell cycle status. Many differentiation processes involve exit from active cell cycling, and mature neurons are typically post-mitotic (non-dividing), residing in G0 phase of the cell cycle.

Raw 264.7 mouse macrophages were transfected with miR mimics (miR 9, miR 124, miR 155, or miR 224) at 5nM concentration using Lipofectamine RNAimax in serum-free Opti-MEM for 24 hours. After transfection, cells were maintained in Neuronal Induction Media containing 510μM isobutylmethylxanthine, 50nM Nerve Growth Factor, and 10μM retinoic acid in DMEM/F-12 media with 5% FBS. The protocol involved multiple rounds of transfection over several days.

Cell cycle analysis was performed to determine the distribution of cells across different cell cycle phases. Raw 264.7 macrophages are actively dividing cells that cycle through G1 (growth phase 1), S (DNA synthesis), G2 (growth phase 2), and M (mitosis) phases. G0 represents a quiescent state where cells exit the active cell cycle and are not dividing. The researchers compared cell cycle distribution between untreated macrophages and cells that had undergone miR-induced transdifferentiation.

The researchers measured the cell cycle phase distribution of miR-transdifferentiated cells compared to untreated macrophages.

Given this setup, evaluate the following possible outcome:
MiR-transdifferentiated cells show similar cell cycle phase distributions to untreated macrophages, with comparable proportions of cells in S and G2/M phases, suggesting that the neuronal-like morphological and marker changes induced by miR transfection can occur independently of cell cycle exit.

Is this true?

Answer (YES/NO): NO